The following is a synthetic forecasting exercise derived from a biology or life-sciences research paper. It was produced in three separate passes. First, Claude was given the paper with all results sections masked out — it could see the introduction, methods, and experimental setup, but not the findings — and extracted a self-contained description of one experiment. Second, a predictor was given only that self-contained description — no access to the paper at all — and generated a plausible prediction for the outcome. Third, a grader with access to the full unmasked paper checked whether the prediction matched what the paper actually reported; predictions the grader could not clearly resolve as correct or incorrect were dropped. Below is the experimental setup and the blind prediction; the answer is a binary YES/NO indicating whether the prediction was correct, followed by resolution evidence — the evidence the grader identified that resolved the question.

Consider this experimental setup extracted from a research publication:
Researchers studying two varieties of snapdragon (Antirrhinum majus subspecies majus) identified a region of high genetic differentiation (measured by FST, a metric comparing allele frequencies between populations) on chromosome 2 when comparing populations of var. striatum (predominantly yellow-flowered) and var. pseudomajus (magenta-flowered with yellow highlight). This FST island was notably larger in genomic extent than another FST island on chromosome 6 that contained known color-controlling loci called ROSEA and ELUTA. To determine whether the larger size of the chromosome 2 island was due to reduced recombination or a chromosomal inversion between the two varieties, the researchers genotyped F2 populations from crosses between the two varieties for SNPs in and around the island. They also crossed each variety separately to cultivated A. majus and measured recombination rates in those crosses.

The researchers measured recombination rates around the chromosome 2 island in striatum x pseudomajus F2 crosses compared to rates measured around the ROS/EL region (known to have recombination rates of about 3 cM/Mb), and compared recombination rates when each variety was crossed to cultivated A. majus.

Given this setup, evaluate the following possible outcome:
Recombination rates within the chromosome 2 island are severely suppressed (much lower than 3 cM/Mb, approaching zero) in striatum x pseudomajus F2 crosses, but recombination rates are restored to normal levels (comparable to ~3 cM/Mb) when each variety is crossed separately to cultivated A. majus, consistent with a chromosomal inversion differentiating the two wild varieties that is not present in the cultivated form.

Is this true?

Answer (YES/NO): NO